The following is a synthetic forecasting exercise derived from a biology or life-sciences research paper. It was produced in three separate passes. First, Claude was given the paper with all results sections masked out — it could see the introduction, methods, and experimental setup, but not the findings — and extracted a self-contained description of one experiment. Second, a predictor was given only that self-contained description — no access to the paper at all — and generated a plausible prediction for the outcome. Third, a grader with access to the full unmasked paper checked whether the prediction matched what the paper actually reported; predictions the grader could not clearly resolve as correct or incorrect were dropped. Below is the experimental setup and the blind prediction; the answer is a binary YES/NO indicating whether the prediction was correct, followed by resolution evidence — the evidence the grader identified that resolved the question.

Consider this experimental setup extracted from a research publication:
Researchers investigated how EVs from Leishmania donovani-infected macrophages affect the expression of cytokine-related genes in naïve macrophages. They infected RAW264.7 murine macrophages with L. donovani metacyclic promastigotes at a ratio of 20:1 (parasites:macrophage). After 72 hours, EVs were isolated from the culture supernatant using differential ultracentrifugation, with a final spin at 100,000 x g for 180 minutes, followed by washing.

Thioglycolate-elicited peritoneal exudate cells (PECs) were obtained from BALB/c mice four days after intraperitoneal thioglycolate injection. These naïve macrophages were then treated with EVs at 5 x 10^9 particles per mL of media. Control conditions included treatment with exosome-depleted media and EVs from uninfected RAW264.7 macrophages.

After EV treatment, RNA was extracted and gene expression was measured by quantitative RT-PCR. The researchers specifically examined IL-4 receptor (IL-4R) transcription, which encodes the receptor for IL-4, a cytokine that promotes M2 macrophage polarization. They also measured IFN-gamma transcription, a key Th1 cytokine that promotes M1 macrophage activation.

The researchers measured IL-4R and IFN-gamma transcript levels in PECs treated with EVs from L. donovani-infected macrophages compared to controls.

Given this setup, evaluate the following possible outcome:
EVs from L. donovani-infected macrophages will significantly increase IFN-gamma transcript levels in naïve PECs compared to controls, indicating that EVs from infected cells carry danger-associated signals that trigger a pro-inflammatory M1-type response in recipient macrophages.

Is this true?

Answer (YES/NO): NO